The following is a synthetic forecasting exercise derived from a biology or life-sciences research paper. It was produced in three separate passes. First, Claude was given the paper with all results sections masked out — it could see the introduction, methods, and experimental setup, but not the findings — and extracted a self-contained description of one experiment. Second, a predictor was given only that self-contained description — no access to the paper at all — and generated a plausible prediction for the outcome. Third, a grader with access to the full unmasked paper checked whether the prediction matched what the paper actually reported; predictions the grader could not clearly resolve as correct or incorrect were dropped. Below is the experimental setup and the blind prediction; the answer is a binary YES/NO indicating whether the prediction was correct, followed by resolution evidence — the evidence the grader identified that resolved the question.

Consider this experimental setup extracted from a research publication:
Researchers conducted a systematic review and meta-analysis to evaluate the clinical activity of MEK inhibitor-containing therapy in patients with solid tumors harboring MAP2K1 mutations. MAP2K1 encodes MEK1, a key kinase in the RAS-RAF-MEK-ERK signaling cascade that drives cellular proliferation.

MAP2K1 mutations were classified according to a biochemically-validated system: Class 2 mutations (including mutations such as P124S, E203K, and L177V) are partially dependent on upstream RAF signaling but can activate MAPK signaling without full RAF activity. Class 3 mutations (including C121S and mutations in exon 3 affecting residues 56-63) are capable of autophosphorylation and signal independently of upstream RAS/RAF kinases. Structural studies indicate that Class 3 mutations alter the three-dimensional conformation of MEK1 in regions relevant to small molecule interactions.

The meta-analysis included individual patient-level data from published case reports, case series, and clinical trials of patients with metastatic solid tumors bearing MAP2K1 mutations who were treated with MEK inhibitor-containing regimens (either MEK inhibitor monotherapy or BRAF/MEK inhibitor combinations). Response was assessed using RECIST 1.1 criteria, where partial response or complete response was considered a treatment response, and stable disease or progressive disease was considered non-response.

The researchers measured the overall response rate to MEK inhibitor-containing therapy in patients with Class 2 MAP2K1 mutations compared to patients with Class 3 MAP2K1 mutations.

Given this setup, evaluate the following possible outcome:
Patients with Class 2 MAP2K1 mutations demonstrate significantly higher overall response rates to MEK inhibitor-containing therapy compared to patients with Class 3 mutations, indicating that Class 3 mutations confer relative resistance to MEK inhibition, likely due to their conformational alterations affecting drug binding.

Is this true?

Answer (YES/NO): YES